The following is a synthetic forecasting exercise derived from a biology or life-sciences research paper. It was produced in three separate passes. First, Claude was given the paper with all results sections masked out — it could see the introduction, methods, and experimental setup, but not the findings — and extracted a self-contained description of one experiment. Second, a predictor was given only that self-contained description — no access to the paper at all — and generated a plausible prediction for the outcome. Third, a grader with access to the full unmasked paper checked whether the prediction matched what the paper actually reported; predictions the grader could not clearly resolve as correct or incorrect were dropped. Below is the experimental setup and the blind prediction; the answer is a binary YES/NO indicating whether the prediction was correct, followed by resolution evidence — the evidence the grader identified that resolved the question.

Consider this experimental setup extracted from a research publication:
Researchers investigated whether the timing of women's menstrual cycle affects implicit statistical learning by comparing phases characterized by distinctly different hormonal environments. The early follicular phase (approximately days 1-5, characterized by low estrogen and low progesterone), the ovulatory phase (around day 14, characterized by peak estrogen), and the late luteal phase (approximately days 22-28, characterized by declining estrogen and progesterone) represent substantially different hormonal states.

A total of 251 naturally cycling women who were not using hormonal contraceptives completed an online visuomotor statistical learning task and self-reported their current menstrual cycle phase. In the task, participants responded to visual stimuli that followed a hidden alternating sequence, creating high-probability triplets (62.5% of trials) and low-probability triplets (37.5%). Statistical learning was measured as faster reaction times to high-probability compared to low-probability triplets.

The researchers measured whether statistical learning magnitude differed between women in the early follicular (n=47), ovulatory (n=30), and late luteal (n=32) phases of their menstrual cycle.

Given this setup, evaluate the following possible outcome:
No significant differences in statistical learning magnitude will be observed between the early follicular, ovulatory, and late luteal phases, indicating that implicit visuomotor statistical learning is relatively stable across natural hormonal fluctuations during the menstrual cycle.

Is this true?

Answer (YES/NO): YES